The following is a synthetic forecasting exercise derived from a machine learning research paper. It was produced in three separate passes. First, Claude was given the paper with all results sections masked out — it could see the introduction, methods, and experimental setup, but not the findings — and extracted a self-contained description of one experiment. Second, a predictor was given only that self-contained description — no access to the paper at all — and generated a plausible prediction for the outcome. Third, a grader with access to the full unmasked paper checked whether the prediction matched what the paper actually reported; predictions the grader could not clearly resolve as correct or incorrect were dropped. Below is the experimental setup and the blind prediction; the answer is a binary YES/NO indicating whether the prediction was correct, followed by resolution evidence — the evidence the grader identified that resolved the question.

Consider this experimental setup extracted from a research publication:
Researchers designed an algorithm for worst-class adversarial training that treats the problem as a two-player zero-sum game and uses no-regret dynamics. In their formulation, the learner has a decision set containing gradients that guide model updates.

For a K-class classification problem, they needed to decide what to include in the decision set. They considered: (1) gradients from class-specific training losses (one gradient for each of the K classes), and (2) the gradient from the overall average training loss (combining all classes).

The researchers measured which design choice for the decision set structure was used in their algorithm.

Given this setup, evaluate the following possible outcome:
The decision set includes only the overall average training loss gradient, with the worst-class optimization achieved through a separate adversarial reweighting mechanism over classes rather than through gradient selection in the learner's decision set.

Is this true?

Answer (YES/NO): NO